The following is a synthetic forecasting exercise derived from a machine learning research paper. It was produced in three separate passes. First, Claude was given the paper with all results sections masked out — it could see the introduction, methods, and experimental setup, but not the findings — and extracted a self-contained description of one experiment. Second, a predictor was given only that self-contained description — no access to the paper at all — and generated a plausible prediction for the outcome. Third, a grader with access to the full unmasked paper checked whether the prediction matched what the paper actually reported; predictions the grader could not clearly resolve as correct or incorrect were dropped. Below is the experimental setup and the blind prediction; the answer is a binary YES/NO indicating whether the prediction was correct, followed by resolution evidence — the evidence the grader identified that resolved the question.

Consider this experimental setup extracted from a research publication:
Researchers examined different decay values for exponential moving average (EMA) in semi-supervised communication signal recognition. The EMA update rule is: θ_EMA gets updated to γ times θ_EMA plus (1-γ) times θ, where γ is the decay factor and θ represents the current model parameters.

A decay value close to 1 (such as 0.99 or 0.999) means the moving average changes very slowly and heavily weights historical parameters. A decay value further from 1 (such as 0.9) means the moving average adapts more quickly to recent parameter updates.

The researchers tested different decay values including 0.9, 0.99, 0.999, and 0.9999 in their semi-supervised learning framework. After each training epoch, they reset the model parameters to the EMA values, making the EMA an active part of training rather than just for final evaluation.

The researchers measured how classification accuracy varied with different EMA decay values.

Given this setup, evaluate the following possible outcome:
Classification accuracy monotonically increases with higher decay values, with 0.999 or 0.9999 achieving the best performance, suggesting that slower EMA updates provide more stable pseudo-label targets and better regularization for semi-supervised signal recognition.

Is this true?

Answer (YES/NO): NO